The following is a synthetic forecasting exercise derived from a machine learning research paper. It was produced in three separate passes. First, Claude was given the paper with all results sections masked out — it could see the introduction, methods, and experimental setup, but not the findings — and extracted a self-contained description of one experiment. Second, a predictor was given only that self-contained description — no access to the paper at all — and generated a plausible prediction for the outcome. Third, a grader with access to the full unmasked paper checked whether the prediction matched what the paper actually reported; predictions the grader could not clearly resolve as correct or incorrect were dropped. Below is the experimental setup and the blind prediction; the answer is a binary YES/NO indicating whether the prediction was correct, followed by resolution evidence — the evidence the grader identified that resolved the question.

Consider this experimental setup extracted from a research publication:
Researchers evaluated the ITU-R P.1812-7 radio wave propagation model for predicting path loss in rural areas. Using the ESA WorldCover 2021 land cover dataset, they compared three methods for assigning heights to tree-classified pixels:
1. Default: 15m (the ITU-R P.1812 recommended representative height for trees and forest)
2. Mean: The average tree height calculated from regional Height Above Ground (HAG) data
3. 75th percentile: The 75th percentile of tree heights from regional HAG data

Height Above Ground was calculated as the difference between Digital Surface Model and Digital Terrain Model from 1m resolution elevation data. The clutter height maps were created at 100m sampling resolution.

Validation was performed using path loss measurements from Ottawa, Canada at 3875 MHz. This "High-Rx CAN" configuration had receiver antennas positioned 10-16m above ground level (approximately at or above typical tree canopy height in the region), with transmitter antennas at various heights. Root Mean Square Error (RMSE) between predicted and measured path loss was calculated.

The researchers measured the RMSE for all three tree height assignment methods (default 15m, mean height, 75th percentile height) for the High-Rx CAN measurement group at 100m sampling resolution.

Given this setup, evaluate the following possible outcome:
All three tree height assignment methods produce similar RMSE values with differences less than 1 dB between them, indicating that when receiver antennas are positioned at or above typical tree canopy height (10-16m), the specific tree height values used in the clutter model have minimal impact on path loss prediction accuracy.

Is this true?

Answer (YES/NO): NO